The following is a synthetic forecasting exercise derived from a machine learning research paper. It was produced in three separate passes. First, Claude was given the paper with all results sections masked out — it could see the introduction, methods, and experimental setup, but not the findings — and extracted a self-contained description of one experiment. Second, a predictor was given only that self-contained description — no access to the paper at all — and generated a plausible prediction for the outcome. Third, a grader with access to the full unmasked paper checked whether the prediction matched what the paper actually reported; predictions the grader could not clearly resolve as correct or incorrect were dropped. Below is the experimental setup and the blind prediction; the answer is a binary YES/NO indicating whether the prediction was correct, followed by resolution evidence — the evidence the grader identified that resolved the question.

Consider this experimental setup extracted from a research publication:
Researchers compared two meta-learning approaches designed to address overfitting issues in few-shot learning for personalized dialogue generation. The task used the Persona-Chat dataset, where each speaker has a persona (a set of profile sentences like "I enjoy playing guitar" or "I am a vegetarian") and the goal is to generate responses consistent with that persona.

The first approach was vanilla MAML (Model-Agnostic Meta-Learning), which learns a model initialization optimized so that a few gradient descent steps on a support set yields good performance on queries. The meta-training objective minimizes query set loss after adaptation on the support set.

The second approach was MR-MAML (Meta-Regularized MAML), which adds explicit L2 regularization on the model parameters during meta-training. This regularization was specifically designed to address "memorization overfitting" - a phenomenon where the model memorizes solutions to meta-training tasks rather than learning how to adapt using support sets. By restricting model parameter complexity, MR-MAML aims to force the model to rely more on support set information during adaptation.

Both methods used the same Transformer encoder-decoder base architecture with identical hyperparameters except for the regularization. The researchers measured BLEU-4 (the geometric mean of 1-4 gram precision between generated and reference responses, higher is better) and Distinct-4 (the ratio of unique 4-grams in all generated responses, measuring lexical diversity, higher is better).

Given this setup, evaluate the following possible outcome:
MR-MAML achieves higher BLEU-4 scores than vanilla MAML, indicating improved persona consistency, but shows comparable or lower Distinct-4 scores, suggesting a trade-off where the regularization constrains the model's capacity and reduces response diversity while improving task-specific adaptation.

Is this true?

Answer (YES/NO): NO